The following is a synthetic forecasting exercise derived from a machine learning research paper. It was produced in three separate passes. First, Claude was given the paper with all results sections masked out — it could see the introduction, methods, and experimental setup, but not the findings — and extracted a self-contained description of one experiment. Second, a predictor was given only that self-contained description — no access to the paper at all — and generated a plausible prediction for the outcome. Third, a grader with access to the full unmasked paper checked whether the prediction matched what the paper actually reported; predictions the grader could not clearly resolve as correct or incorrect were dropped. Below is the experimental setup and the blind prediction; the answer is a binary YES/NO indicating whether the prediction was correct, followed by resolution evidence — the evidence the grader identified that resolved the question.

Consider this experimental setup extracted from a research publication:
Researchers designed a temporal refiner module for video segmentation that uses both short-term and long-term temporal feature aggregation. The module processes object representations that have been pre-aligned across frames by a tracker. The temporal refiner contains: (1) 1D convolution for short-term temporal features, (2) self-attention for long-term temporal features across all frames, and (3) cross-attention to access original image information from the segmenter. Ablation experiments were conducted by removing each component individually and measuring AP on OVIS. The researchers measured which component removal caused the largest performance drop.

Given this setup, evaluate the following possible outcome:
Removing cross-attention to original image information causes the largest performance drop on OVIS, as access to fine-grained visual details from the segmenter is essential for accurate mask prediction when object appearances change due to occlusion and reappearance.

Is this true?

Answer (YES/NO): NO